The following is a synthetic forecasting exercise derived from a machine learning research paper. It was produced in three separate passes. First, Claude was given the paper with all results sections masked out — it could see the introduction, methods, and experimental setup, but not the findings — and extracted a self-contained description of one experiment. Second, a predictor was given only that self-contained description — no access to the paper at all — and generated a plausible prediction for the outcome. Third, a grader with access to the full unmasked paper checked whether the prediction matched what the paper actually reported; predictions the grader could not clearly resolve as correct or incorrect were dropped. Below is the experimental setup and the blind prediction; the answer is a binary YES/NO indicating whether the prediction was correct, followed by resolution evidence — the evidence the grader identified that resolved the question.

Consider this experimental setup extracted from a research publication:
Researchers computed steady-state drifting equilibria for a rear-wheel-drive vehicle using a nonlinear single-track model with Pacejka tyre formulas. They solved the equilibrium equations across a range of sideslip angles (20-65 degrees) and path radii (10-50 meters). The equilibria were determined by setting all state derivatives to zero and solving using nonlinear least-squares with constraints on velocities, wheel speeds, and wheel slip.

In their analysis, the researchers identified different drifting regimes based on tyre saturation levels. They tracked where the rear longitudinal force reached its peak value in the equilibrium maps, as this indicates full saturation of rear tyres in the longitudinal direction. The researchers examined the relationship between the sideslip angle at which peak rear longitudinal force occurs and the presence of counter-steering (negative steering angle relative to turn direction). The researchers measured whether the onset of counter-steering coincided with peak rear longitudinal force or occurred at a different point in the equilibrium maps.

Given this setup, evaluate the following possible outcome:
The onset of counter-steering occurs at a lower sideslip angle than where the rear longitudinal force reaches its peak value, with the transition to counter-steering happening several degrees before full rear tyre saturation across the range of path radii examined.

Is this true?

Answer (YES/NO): NO